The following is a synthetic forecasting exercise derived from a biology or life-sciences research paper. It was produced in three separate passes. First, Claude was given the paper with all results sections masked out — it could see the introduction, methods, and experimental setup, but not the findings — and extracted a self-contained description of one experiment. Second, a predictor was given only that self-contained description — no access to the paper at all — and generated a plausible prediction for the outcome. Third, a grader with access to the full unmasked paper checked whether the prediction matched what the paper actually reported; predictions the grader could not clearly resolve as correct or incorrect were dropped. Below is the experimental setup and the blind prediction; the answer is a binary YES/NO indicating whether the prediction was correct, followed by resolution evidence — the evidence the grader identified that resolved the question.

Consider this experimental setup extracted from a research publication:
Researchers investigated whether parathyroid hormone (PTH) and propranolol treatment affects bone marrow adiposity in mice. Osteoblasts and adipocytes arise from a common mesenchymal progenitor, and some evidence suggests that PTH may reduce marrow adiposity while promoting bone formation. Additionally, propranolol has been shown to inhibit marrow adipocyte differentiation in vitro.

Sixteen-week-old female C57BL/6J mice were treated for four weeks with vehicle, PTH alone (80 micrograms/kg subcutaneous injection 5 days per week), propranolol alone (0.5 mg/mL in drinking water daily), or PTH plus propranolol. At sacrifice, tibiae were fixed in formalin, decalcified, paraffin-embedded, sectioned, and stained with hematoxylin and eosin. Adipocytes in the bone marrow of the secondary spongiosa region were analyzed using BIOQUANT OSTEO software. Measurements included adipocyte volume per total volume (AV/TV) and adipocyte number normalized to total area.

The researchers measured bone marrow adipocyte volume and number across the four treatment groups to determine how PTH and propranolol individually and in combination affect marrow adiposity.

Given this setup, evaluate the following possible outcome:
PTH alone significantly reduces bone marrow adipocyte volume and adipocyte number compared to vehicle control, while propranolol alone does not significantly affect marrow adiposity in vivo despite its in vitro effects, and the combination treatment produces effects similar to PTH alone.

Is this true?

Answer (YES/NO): NO